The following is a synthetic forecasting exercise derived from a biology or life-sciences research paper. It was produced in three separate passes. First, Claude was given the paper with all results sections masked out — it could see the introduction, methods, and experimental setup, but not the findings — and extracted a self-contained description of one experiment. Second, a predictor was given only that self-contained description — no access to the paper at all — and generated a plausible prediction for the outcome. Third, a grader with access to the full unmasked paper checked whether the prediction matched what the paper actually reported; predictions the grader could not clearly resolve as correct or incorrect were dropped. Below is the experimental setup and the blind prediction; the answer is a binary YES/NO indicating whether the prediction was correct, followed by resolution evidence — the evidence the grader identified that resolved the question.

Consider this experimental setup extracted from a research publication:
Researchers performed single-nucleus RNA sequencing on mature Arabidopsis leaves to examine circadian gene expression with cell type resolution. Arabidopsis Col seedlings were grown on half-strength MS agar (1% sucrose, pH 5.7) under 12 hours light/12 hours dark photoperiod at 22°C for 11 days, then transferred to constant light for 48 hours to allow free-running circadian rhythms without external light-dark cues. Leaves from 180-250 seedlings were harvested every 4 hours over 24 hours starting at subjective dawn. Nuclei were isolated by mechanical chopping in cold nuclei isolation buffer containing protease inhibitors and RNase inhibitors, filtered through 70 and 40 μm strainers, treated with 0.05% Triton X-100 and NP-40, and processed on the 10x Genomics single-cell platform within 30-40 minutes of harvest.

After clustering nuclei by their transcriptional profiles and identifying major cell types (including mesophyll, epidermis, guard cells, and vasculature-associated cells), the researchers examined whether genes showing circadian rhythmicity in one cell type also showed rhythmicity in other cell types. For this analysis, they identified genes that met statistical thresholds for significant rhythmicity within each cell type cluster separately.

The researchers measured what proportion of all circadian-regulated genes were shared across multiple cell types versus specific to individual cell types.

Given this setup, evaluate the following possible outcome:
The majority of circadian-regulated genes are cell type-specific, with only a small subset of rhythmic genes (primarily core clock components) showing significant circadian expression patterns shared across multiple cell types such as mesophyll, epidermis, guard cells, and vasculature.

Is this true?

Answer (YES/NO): YES